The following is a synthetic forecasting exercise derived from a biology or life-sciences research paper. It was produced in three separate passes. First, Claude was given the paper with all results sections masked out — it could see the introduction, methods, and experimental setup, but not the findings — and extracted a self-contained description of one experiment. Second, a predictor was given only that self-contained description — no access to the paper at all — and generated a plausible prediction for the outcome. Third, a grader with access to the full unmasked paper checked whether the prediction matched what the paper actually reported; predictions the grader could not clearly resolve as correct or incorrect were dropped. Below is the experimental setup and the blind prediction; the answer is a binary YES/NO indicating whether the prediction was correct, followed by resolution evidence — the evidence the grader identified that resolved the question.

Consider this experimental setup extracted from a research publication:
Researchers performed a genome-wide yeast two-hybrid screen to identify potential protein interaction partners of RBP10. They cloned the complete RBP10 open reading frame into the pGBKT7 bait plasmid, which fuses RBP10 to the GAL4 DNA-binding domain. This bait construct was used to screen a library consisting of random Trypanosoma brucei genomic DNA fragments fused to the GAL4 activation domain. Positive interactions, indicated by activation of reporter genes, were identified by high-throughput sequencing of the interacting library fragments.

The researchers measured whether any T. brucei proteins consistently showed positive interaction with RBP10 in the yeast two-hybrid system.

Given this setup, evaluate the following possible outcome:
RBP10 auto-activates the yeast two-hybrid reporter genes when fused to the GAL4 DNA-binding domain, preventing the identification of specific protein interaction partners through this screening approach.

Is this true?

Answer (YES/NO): NO